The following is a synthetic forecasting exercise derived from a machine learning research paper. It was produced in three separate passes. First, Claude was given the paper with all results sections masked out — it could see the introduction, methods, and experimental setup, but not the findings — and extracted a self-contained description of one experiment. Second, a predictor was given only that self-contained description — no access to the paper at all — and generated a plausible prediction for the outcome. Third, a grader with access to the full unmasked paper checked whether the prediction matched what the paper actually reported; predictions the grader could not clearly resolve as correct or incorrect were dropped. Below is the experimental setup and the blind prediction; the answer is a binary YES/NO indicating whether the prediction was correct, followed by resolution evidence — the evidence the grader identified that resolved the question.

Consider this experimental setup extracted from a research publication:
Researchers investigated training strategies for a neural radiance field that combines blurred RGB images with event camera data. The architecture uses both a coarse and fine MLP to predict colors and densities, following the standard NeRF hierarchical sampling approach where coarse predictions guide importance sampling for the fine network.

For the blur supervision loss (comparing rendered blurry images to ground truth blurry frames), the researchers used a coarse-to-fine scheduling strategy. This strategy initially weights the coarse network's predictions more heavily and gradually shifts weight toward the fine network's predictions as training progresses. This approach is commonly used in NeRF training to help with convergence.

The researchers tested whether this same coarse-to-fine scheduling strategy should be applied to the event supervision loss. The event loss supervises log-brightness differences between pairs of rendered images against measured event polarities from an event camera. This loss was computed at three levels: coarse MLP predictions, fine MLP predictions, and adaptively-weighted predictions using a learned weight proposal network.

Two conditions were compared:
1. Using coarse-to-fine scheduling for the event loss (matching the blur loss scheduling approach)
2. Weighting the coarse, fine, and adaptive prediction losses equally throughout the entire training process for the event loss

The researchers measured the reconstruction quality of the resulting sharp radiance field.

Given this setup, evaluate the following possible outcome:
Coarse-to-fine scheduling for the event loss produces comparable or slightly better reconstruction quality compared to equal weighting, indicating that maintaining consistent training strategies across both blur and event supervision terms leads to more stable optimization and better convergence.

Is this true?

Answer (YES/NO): NO